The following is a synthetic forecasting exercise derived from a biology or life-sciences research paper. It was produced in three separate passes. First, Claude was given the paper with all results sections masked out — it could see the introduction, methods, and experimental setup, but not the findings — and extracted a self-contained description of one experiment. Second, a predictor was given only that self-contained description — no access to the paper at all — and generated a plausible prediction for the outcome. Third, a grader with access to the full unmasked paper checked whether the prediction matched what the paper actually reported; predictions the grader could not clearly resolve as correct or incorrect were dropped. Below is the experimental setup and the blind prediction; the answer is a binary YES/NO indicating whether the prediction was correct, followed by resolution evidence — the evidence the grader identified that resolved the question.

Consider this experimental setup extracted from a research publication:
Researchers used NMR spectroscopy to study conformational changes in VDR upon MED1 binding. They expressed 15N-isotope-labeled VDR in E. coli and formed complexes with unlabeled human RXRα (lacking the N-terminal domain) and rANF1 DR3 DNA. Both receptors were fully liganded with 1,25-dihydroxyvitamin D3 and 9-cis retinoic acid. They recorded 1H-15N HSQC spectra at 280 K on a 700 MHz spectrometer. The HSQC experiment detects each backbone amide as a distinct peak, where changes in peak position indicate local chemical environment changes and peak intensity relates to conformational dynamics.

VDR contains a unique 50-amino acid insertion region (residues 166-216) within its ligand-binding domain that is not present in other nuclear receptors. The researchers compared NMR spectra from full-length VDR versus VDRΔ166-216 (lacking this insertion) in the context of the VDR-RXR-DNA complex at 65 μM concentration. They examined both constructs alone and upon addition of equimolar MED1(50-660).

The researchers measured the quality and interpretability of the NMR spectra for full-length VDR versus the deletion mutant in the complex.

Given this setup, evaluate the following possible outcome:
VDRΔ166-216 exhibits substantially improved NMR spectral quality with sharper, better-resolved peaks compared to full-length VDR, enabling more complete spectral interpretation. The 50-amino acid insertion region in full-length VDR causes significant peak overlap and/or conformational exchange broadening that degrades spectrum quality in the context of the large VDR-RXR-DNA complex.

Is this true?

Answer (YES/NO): NO